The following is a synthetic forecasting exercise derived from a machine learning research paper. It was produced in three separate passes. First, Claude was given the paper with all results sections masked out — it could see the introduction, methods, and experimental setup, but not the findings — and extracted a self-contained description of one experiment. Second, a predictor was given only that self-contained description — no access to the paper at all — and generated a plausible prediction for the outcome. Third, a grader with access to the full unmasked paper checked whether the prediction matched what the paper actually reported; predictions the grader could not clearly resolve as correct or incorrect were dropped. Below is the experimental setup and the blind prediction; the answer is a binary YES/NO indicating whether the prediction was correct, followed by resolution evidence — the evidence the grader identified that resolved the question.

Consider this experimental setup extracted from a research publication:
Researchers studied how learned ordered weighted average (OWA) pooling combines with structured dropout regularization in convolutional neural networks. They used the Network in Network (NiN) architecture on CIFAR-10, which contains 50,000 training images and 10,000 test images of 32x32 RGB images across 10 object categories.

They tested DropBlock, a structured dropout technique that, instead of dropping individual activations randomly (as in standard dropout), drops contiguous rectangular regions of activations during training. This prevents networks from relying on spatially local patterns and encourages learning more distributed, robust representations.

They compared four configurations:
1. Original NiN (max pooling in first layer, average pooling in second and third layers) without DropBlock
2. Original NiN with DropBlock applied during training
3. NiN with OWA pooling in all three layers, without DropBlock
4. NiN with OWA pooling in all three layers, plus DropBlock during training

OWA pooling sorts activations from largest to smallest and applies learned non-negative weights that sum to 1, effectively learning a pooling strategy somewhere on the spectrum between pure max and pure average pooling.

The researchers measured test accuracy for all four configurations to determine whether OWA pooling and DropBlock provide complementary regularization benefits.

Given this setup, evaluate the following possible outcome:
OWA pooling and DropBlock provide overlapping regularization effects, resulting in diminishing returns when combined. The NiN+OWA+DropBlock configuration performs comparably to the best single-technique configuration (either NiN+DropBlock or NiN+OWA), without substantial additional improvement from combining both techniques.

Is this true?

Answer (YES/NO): NO